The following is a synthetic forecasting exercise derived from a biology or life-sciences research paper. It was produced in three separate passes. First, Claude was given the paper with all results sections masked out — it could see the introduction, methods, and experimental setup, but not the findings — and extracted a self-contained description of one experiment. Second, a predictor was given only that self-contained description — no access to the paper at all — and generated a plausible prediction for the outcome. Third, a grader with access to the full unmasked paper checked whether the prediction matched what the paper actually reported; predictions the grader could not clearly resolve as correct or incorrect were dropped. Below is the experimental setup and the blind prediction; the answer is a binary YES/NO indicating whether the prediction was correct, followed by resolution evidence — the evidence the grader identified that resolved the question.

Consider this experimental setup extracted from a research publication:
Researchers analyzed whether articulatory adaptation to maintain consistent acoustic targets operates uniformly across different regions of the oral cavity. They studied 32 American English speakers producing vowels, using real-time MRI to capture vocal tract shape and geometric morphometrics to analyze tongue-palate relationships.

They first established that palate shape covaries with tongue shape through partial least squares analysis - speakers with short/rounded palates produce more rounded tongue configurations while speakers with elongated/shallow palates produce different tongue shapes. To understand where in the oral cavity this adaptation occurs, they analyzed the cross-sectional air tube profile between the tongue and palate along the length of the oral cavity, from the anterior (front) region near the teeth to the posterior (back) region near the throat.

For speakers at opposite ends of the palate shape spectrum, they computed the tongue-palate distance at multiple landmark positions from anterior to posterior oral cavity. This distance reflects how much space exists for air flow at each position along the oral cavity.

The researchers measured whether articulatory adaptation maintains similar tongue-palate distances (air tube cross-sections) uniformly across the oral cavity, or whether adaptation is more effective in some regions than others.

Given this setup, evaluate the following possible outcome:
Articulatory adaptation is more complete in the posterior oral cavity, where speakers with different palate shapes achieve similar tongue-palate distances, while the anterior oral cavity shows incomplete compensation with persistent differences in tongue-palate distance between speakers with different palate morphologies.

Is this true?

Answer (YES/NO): NO